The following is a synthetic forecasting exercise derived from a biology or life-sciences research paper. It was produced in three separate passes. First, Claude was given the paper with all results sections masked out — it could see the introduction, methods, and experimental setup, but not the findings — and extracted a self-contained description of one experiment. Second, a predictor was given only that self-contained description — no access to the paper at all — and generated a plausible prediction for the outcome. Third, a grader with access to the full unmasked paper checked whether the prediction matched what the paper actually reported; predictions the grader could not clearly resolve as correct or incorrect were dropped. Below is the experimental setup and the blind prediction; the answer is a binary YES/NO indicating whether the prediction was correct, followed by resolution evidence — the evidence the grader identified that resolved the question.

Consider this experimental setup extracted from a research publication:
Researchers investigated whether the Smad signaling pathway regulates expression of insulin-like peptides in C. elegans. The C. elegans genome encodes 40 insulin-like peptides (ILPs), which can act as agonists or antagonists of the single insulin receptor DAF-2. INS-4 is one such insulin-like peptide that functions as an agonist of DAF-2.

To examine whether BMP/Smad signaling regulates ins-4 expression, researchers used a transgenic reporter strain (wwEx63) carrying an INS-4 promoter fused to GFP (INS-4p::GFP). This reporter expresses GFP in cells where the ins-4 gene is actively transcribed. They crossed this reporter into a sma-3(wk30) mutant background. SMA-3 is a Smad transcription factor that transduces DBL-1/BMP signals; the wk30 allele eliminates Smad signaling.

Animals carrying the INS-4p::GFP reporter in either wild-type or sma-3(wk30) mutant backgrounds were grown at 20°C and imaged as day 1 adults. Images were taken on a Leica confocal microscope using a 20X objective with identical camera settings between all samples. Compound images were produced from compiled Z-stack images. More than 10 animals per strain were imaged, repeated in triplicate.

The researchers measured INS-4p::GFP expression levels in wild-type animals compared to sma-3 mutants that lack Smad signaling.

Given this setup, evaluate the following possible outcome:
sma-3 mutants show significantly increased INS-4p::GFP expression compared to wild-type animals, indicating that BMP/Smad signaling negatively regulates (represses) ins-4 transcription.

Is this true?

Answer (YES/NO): YES